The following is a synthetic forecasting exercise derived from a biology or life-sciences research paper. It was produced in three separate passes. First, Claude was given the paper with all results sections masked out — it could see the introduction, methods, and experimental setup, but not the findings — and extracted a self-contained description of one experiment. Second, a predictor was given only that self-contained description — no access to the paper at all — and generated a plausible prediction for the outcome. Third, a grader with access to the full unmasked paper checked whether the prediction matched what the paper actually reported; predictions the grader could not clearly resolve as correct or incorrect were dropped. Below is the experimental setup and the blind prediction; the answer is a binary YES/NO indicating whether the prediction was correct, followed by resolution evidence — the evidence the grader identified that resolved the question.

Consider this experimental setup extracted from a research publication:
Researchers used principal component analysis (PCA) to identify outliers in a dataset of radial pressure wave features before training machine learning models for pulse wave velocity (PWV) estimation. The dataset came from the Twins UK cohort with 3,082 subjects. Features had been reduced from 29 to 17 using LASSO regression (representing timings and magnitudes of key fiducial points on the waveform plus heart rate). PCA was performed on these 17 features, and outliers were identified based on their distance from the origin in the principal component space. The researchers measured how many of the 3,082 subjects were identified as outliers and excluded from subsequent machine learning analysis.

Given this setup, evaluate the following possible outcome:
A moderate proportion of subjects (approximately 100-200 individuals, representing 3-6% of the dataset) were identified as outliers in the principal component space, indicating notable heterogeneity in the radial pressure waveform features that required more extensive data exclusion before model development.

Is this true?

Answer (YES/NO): NO